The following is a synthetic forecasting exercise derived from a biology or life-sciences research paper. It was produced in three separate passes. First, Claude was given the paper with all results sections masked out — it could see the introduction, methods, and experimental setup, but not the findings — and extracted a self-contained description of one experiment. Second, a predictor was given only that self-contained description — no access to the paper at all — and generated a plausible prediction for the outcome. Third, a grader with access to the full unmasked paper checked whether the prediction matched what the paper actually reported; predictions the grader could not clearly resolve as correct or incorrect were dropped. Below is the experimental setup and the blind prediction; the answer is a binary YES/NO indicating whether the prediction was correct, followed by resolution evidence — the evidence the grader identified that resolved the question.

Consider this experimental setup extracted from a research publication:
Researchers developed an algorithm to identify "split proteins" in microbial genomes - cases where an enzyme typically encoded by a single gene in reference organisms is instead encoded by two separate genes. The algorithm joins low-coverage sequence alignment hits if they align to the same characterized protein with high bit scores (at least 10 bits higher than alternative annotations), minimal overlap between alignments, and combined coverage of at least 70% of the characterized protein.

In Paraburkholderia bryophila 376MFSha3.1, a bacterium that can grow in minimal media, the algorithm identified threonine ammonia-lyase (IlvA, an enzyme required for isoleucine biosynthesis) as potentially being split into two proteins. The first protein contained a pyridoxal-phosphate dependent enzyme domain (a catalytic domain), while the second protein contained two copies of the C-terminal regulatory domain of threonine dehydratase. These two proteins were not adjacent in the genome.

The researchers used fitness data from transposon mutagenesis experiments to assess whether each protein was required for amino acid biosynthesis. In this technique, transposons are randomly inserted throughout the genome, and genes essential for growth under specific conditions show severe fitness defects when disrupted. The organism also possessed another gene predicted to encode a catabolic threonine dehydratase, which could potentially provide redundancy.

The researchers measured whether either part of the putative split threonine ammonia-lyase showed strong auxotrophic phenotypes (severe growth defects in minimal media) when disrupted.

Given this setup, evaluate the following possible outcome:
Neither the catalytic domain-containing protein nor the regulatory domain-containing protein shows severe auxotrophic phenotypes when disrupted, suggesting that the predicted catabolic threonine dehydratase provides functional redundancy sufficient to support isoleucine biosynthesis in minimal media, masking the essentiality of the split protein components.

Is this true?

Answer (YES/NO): YES